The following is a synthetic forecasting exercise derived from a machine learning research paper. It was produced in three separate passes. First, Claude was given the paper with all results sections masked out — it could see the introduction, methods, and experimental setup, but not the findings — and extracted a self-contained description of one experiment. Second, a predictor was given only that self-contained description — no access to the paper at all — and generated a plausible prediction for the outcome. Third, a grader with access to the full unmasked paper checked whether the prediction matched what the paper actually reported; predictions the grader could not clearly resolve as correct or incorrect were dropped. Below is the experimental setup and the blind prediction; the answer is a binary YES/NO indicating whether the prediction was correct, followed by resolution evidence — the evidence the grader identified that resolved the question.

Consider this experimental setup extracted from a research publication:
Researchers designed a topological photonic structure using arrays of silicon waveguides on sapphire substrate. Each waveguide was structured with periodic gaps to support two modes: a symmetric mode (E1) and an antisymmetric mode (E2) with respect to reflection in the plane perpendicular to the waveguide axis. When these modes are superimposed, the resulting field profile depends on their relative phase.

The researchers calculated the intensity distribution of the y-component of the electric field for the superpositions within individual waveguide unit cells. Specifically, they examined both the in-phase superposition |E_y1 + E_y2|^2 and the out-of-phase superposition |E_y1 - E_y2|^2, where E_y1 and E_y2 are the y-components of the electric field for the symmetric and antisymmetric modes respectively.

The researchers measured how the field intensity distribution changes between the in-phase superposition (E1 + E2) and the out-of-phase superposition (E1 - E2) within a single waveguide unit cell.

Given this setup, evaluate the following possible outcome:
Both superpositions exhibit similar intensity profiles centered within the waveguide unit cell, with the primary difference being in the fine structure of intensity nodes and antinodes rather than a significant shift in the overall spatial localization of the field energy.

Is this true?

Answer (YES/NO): NO